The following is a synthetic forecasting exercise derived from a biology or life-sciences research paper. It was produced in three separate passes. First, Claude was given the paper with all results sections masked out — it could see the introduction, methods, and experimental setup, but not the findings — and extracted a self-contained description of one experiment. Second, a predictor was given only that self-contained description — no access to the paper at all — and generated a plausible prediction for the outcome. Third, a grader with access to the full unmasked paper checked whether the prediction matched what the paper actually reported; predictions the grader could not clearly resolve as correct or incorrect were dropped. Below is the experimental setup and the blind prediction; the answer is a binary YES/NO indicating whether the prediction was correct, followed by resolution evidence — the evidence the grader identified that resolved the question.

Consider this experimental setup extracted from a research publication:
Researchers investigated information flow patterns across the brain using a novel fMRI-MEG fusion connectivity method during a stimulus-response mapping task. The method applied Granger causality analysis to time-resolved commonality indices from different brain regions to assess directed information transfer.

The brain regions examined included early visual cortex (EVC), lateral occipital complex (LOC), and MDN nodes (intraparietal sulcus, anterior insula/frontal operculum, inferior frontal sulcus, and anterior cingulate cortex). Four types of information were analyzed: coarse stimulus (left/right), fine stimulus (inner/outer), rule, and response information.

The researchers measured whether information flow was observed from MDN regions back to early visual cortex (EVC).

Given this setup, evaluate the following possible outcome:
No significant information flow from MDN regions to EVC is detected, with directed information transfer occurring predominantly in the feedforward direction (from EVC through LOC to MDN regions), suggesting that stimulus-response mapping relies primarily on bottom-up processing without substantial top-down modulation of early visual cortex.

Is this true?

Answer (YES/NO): NO